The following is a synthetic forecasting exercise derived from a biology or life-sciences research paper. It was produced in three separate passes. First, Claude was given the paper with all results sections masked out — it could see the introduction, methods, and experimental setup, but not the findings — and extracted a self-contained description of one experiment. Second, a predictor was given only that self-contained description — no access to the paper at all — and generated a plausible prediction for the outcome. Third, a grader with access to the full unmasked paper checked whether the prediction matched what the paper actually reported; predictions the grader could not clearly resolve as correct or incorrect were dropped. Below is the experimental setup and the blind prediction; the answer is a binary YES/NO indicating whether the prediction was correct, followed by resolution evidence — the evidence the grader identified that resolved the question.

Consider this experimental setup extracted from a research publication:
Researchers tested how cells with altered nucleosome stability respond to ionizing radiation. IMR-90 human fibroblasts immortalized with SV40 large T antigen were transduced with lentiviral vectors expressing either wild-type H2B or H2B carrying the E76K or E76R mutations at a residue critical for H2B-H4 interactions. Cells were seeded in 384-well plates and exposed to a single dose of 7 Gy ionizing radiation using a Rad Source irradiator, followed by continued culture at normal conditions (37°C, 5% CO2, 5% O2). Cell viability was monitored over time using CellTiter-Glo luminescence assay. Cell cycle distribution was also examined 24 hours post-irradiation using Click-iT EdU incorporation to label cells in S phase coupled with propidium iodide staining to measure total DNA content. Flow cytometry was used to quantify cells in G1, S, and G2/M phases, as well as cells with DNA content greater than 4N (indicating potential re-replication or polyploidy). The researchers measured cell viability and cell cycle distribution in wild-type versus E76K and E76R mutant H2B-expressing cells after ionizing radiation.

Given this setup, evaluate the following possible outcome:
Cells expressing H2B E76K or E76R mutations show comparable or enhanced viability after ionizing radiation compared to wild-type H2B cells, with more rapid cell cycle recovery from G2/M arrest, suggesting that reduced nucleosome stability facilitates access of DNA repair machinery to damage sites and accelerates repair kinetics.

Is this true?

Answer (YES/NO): NO